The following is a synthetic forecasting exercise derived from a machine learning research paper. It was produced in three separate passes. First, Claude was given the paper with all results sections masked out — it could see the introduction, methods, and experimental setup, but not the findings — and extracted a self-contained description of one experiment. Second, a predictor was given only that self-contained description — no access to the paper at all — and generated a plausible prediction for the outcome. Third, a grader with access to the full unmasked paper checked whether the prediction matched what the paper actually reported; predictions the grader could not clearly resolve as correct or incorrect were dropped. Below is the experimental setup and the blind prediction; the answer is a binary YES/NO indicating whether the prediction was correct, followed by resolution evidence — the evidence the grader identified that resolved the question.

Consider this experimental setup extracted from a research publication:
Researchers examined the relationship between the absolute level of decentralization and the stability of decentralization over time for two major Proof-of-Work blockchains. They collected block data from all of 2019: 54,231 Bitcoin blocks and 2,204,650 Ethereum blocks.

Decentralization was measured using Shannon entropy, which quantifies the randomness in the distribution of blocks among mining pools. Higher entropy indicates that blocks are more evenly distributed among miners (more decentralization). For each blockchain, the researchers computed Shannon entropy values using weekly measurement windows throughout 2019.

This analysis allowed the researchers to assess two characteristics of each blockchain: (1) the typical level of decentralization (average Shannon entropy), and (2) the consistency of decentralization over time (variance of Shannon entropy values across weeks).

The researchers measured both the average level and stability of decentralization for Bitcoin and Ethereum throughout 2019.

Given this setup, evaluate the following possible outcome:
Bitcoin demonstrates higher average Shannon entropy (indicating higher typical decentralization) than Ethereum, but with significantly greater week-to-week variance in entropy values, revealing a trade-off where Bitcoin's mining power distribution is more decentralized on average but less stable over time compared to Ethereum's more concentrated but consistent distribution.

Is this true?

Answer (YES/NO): YES